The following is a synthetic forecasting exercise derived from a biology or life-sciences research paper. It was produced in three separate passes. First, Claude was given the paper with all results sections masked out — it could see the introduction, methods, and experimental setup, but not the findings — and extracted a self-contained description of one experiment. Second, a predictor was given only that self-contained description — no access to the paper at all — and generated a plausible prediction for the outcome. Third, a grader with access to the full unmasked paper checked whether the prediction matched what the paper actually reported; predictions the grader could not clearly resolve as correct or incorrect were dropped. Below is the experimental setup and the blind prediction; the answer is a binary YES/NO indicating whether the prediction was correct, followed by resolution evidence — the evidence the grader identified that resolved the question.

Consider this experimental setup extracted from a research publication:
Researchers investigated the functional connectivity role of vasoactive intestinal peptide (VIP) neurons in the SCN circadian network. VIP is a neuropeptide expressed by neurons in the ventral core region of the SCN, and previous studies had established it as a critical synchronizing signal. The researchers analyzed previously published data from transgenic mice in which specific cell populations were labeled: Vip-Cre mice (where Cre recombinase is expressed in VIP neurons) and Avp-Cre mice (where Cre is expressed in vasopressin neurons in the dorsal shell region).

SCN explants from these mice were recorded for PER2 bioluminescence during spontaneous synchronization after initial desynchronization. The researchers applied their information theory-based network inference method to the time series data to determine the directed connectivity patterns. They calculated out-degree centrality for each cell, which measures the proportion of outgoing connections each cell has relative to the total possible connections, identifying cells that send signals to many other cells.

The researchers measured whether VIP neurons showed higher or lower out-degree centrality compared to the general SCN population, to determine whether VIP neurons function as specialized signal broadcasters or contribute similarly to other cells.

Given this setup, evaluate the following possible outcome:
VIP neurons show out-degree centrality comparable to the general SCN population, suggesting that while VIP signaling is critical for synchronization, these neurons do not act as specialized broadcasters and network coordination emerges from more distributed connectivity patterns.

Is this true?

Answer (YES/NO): NO